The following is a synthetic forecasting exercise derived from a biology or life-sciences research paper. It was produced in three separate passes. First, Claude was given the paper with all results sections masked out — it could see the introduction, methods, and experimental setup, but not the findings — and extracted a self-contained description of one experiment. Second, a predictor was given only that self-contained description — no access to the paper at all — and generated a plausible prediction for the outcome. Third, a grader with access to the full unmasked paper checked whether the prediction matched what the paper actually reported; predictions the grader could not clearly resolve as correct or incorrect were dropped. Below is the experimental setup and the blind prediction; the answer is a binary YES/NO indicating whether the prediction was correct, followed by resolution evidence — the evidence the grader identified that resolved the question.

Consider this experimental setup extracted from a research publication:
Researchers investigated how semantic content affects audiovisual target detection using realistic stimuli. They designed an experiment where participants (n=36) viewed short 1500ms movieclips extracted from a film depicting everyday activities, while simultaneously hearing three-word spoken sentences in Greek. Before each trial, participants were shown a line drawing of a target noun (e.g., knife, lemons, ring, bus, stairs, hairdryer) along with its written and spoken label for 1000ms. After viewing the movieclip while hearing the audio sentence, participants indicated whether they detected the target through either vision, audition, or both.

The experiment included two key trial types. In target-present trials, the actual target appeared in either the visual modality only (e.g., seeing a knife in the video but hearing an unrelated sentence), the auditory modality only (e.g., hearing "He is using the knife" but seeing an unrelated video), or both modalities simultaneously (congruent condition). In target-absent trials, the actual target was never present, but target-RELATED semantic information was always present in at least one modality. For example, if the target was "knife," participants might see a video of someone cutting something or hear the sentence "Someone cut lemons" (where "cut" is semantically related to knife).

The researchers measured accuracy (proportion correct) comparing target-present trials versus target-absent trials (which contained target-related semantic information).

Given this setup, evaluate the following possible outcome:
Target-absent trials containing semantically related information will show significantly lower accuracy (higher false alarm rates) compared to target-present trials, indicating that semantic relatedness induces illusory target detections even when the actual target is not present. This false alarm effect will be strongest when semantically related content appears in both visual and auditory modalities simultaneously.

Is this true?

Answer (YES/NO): NO